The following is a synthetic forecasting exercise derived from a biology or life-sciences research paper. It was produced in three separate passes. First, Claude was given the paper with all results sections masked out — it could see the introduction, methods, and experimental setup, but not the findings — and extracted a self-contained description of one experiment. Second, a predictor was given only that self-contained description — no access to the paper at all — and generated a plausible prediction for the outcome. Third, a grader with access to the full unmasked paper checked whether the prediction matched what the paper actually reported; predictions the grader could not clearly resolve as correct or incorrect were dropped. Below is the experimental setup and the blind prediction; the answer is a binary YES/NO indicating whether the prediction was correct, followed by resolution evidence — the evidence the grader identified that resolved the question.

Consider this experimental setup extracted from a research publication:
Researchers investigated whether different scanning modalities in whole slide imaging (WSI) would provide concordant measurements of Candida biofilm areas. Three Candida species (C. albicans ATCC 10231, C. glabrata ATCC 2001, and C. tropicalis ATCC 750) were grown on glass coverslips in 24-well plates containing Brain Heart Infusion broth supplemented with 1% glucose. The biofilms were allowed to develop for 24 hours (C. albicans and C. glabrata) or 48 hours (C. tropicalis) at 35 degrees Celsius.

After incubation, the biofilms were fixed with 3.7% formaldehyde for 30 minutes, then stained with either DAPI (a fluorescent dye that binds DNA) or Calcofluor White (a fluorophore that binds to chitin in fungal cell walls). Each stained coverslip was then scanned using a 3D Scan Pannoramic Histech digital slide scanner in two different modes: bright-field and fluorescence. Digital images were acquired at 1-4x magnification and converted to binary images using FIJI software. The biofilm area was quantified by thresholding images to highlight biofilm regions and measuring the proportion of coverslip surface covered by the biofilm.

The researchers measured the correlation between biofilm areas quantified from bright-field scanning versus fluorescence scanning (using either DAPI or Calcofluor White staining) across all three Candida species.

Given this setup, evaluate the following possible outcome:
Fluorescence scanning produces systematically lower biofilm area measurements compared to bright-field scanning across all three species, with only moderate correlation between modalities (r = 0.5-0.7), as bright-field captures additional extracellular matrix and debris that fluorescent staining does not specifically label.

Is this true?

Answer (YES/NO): NO